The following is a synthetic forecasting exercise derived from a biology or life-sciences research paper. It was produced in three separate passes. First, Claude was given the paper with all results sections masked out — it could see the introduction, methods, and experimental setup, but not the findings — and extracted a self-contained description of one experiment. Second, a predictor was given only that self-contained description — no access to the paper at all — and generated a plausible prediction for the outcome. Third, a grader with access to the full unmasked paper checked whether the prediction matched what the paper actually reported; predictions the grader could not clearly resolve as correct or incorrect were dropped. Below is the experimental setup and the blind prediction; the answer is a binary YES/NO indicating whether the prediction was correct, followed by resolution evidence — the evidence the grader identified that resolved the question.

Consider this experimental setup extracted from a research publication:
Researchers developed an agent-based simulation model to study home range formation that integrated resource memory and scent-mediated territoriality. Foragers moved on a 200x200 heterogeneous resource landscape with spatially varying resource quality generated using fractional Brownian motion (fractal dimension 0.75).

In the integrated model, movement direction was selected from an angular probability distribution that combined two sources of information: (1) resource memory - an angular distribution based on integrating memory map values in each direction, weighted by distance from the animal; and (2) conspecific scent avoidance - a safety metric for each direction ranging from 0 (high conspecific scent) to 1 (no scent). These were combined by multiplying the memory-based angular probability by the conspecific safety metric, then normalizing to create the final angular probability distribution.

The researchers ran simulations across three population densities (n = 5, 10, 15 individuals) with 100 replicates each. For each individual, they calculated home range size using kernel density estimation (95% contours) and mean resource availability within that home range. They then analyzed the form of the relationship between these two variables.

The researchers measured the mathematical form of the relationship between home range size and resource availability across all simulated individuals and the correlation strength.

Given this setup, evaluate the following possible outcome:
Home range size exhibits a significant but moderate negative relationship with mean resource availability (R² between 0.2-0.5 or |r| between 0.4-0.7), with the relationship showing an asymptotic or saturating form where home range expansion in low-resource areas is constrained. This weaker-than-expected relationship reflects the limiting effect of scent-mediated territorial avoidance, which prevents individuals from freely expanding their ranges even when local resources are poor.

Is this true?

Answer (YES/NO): NO